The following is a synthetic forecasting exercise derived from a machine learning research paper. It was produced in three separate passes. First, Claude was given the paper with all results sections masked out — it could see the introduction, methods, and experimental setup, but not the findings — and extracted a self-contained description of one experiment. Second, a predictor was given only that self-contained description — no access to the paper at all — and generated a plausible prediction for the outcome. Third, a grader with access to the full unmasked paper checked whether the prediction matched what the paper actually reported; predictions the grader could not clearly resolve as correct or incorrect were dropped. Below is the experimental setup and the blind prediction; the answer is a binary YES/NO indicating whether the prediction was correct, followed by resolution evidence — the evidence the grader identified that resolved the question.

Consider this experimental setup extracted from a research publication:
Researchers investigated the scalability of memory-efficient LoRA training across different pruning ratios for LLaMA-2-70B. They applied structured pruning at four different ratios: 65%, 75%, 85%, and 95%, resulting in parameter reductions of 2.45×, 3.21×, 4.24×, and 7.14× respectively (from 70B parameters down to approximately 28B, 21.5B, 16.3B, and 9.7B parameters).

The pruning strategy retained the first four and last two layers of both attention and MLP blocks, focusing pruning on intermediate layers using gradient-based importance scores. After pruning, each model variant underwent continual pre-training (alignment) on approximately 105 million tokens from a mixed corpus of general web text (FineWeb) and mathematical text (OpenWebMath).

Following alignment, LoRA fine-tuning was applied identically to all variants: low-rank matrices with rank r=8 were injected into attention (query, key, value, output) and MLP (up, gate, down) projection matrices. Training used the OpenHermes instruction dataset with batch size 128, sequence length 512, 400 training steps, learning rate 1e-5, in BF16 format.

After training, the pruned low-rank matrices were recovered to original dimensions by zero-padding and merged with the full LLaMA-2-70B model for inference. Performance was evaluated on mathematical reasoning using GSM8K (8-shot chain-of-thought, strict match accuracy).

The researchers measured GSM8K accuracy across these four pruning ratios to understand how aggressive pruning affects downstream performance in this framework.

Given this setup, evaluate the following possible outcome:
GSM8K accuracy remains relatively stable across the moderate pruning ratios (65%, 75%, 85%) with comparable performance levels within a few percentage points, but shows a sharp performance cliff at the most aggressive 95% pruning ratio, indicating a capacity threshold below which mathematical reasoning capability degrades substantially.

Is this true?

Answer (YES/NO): NO